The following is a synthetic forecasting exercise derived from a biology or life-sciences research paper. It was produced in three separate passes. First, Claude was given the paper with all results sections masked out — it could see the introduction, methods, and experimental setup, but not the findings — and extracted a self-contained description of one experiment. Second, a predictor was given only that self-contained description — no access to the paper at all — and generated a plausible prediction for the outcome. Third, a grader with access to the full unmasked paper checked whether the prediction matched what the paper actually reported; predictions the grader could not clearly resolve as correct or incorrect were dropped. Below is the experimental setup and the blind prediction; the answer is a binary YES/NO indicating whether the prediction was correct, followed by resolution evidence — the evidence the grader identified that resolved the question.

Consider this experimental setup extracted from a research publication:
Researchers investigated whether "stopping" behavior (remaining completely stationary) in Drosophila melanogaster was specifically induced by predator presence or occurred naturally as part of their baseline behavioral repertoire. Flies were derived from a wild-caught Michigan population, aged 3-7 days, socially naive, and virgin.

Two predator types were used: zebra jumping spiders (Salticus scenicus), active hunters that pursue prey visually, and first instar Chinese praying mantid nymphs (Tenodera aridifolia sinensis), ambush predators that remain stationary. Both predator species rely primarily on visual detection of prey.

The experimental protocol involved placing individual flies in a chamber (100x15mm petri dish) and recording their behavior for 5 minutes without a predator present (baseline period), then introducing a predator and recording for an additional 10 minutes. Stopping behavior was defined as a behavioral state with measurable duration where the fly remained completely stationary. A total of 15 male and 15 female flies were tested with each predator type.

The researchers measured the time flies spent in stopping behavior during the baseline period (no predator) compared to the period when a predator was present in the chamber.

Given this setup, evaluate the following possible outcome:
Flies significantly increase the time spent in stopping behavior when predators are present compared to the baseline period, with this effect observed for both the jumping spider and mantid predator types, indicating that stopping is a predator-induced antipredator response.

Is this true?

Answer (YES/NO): NO